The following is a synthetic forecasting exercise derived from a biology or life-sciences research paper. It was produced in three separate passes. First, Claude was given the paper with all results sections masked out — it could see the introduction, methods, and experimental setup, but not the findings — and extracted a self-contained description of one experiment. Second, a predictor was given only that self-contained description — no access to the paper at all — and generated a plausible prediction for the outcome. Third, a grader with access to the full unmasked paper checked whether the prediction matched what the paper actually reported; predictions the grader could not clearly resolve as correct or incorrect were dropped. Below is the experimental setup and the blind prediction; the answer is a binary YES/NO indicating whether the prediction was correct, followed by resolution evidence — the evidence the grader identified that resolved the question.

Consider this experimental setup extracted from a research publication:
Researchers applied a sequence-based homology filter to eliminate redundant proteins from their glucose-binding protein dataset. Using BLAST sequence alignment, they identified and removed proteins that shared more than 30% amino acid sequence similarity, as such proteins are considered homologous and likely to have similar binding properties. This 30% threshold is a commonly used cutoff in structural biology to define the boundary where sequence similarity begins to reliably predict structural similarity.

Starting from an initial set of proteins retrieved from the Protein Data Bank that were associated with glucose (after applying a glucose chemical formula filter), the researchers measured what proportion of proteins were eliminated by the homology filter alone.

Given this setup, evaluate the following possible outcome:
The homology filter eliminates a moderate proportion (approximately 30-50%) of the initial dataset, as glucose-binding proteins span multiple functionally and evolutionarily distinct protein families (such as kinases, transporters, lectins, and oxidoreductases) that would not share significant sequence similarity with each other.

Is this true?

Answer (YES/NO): NO